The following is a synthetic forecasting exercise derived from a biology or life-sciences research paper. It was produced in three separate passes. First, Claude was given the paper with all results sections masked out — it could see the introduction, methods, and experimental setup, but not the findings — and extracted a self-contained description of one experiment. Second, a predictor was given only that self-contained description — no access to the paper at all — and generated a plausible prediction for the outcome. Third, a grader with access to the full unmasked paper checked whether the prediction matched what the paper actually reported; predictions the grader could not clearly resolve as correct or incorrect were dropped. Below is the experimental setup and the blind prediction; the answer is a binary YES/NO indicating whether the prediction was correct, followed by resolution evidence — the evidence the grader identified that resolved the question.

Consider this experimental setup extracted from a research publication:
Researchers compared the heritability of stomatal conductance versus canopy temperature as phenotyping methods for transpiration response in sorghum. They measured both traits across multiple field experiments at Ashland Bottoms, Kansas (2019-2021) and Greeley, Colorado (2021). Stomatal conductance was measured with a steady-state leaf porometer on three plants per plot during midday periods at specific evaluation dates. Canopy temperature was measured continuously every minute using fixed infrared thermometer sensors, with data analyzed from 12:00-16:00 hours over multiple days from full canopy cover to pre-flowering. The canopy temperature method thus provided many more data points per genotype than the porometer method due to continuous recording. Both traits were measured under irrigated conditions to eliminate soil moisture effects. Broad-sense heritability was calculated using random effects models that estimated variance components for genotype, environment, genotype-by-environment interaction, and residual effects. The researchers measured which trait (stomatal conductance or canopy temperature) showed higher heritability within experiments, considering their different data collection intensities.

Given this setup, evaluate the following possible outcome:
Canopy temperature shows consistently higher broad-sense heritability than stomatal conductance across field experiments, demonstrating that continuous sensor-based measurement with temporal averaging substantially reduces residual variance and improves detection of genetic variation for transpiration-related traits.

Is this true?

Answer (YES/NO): NO